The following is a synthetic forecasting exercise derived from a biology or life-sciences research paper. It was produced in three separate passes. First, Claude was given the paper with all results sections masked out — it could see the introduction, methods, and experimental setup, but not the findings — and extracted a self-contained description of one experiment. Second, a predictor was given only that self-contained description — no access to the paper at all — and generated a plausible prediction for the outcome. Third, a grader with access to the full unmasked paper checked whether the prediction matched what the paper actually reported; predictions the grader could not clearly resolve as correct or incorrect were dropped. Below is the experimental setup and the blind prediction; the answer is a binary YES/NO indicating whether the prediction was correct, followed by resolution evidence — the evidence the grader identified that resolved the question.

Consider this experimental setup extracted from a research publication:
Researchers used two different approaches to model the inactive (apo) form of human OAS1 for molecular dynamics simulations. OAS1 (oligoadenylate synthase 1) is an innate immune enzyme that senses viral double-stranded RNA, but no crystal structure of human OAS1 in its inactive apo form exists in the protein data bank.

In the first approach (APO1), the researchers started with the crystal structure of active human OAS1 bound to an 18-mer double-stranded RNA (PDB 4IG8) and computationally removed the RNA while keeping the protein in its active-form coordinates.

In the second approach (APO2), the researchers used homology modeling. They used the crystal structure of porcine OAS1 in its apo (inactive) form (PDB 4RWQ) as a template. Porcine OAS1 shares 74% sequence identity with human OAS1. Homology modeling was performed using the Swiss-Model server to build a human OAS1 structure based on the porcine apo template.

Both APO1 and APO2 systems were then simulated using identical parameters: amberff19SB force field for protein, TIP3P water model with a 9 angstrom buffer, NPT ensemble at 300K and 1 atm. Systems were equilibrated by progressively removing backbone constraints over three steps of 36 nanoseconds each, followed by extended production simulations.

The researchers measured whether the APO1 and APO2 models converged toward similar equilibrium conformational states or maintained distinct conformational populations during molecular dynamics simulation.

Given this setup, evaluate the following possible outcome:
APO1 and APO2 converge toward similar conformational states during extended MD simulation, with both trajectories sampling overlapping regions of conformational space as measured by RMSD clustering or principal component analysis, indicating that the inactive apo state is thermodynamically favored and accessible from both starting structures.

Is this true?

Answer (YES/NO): NO